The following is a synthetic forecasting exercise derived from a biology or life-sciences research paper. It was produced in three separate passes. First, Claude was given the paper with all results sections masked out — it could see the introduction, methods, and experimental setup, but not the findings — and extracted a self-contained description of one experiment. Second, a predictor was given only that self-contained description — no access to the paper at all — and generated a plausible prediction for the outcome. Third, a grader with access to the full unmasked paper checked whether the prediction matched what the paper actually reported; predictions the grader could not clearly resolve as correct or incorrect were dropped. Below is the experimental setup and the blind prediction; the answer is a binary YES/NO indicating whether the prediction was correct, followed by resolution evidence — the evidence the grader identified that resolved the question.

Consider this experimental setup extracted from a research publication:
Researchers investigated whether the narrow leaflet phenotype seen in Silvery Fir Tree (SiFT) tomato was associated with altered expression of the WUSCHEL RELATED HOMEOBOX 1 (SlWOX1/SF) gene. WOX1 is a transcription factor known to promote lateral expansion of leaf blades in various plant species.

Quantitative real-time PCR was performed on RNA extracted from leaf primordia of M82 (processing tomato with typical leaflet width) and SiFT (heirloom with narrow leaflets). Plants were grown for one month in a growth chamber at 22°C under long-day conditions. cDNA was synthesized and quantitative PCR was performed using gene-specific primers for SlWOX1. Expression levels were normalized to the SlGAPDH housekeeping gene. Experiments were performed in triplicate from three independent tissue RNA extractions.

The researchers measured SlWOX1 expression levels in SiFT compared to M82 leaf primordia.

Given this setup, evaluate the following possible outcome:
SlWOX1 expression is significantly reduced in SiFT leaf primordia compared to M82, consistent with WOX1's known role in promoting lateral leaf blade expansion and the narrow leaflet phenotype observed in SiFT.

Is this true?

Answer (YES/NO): YES